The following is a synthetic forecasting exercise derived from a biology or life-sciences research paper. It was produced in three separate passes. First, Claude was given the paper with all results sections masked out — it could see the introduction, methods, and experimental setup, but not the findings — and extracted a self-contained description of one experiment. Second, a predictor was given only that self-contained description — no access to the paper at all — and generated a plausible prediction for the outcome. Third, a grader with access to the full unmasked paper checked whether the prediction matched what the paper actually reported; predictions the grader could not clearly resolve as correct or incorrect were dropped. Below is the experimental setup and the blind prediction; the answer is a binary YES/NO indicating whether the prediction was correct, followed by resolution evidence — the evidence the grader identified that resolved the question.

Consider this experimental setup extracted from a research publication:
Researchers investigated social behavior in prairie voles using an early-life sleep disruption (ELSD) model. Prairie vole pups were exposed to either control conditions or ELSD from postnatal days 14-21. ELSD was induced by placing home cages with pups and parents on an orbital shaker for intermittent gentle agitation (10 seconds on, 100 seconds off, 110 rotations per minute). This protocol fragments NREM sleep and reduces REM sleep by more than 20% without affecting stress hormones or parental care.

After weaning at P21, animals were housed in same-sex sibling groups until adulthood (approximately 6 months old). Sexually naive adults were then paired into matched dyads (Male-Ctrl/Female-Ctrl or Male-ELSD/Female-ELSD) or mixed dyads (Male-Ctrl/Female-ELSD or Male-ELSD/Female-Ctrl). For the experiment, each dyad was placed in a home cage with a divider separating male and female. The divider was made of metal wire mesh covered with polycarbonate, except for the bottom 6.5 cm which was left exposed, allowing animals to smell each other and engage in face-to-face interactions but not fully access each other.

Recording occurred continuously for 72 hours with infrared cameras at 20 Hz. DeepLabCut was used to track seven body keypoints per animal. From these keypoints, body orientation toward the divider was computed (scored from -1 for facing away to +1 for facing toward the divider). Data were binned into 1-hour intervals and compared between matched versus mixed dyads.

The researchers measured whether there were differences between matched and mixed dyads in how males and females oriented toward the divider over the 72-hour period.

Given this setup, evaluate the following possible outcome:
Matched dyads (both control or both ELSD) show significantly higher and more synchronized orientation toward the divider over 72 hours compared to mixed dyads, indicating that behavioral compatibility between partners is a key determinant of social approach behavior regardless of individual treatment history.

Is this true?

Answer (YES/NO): NO